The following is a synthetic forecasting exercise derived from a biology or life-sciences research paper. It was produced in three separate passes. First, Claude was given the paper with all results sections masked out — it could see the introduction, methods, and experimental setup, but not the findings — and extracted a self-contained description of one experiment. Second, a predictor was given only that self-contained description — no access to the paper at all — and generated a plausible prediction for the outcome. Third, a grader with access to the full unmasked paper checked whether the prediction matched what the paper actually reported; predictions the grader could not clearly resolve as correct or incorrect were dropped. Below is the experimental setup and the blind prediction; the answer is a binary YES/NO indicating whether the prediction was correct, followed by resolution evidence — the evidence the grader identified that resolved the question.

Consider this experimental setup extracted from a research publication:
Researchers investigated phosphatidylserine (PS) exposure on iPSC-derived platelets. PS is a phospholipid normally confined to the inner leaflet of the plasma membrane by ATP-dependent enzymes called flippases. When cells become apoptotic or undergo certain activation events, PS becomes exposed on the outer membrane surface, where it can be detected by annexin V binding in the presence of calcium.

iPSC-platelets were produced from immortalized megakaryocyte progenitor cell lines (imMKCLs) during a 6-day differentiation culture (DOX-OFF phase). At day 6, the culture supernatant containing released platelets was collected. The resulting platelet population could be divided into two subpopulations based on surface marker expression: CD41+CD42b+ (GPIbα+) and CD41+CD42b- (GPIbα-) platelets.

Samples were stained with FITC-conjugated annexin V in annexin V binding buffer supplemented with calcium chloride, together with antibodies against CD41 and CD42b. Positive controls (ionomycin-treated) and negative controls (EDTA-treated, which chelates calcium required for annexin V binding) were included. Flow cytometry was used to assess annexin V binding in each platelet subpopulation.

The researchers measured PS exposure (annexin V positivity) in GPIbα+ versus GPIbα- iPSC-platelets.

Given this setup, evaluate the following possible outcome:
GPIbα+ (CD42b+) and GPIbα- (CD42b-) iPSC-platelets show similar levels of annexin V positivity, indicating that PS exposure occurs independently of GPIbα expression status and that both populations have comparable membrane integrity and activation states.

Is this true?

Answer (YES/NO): NO